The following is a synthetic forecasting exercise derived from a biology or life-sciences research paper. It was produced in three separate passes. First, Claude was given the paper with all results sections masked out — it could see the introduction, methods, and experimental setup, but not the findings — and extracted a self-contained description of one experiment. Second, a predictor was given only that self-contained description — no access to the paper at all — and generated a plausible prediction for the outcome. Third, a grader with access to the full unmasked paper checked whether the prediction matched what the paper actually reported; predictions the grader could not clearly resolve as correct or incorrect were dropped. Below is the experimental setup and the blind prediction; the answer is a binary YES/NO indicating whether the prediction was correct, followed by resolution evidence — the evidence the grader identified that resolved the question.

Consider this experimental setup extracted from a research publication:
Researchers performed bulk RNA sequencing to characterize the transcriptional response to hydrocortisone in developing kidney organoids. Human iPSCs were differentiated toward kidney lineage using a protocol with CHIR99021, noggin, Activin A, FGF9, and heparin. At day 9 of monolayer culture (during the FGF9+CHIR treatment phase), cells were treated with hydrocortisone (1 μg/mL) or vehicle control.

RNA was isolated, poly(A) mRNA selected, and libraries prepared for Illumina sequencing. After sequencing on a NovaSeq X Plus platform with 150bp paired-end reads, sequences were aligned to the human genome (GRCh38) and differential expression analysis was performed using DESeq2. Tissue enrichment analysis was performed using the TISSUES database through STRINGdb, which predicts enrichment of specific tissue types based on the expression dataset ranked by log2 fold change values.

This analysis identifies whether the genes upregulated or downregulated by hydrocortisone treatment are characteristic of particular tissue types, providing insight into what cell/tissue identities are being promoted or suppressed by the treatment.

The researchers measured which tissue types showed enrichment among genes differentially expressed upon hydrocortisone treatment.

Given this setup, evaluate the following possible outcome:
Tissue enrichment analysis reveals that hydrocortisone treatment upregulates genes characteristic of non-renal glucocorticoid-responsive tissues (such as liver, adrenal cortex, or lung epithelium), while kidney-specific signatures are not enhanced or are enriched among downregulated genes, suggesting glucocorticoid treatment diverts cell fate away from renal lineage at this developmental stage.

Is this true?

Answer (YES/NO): NO